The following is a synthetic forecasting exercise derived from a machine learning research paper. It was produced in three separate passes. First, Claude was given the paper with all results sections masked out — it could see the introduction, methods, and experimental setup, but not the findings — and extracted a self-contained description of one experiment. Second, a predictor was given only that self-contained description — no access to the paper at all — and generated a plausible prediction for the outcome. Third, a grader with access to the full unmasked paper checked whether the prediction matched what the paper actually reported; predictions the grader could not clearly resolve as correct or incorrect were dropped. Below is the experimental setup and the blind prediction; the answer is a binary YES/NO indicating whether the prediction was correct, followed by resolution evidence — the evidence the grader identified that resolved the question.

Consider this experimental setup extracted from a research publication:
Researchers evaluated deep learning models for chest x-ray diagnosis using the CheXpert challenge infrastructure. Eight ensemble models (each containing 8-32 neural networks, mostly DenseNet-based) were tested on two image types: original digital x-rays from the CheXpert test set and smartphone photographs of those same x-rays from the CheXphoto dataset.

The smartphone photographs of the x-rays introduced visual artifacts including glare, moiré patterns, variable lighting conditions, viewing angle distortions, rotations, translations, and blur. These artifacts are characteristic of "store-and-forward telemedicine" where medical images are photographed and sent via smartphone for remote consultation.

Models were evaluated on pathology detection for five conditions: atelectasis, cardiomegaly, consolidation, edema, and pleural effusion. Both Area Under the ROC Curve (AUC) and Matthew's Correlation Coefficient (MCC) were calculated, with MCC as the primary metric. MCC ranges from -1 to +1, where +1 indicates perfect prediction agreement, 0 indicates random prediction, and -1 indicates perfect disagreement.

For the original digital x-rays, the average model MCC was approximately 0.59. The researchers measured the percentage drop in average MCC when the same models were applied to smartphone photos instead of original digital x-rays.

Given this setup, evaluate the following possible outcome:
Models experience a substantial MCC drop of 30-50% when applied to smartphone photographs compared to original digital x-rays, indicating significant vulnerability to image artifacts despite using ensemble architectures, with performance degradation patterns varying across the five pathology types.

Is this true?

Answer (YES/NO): NO